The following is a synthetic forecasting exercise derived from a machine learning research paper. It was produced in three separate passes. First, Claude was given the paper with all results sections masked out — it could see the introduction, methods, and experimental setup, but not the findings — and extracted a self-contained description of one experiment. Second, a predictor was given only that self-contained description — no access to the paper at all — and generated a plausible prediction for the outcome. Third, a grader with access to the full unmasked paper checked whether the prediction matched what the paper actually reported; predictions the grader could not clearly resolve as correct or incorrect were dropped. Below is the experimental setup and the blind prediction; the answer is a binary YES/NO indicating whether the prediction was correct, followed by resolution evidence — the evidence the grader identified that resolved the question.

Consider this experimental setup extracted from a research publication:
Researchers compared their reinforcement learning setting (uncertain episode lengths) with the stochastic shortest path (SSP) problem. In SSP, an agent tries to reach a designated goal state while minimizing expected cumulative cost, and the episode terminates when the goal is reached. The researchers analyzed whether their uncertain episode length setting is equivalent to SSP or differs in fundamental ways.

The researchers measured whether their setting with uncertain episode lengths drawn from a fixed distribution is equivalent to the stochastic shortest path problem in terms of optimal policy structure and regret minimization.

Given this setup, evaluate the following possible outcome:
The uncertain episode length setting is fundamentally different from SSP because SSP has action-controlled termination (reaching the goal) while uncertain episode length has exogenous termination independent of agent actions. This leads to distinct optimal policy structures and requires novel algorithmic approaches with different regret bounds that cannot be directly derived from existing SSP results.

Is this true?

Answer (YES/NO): YES